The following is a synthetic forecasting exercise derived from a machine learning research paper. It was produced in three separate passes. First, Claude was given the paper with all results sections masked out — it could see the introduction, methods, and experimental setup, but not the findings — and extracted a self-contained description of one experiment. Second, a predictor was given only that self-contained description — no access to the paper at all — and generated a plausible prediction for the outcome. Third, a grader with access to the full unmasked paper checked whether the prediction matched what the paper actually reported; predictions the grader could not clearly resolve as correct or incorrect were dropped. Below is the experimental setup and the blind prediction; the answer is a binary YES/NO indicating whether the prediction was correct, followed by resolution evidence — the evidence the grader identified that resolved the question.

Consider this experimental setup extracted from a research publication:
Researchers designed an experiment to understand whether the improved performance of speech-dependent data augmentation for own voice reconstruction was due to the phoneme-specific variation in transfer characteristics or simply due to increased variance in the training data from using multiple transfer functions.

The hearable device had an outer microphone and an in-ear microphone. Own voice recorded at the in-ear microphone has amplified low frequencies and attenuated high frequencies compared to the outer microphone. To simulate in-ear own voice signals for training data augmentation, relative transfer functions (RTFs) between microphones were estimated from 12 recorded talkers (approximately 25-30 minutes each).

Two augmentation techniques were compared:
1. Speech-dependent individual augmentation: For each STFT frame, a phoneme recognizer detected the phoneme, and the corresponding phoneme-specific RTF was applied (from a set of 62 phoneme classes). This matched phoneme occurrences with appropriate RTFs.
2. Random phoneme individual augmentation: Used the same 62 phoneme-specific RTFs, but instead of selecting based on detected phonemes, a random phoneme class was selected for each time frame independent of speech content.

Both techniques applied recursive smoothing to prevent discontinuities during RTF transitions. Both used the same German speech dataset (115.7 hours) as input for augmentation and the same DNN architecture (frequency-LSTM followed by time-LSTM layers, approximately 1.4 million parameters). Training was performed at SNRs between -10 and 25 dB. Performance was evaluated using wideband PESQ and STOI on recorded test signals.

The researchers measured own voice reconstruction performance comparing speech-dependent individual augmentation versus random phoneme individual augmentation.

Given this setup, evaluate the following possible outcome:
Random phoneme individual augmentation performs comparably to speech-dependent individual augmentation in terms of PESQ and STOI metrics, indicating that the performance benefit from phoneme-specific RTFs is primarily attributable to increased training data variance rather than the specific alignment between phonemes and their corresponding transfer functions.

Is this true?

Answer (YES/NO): NO